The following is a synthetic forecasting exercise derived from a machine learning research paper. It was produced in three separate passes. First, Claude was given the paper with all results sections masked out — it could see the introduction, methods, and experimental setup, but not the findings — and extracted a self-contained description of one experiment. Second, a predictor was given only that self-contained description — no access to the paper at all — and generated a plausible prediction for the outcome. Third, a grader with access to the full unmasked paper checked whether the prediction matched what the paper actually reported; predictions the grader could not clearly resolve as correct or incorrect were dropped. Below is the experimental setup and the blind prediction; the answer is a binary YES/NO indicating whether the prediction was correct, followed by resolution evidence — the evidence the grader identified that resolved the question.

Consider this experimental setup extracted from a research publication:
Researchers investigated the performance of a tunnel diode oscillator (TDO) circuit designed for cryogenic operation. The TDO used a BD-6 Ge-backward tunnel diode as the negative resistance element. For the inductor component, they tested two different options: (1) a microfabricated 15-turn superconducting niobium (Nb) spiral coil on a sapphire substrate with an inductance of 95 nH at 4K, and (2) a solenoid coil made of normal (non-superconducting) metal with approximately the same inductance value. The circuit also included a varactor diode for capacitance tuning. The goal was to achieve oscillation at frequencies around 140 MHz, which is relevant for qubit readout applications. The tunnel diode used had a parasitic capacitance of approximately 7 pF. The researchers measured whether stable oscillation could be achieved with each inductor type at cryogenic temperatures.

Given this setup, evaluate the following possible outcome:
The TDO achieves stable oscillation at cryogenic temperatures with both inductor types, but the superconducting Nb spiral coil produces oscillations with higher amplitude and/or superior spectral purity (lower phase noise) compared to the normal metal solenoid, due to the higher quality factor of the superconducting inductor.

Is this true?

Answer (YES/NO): NO